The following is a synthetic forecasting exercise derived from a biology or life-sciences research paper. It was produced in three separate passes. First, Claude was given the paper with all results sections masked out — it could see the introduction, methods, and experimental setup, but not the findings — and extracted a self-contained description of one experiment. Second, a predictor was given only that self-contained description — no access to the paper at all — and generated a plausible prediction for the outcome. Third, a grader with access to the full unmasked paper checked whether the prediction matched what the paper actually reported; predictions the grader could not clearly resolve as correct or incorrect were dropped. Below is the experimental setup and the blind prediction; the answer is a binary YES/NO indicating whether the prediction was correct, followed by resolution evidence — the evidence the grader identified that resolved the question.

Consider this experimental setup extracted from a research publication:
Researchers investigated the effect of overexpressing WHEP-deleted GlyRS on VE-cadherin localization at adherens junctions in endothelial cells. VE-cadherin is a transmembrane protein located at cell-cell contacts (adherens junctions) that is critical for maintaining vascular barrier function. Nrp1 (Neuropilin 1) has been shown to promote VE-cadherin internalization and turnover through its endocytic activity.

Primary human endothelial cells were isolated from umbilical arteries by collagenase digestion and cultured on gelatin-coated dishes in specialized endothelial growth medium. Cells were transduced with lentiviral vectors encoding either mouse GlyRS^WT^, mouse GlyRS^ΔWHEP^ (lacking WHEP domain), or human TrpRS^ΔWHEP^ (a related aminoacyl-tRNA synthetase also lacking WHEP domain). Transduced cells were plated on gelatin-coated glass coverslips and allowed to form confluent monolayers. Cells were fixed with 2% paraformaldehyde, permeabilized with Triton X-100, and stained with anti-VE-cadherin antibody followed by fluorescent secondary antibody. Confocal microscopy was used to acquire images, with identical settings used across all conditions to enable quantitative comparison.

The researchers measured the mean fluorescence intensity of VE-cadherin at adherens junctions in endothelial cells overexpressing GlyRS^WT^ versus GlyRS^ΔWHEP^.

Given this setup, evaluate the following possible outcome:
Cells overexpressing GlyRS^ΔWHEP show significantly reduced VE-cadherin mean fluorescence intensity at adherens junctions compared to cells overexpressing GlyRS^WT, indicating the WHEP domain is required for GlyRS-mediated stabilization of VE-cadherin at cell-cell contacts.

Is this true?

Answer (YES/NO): NO